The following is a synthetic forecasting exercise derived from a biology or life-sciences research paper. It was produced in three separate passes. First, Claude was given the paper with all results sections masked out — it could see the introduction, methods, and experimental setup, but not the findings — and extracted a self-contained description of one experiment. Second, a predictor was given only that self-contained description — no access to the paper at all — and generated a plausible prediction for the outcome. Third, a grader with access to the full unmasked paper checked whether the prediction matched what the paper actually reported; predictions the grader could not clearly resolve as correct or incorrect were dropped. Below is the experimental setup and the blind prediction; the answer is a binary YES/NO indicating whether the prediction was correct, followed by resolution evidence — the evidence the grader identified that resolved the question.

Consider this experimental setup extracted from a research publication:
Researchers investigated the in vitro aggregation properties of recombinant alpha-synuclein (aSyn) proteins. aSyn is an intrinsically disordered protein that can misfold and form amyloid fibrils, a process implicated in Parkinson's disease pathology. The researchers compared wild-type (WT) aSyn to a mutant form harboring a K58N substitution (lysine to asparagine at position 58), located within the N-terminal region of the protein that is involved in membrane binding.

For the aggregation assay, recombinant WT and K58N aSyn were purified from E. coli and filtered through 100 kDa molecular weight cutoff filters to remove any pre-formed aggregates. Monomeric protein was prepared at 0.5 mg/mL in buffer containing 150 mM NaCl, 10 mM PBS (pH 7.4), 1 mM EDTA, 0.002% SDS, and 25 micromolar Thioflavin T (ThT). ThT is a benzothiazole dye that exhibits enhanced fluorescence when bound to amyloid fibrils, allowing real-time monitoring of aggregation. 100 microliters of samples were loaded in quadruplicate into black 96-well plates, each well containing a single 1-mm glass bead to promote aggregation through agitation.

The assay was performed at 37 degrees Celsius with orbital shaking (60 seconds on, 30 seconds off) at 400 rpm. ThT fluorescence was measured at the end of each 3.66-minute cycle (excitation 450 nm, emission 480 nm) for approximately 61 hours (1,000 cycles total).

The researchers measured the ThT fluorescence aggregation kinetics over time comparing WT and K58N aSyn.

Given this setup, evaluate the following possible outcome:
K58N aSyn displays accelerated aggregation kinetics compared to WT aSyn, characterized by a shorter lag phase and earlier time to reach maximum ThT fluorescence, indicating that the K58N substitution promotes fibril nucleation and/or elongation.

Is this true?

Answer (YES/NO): YES